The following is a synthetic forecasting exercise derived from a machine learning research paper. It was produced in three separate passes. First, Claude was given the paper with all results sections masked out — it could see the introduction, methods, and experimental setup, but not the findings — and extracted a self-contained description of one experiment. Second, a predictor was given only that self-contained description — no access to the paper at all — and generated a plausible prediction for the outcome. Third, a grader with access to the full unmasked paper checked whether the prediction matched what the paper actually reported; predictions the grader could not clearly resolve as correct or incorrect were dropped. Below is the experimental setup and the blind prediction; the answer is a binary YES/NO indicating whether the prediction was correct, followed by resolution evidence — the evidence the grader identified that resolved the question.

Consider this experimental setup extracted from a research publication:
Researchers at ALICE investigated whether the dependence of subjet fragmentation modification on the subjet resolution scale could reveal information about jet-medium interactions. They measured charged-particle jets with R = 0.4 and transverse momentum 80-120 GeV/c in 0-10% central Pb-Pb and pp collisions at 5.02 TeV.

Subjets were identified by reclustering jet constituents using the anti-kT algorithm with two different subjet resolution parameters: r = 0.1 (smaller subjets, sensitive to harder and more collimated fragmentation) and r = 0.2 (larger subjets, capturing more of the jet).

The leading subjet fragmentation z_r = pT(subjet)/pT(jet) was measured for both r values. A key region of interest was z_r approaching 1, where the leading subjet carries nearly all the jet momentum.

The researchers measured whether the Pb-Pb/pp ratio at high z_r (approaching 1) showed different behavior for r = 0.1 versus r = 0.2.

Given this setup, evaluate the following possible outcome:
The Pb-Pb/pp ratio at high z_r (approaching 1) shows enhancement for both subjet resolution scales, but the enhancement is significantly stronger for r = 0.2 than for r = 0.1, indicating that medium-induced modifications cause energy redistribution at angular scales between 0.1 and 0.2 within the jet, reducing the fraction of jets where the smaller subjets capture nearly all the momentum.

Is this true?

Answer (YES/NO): NO